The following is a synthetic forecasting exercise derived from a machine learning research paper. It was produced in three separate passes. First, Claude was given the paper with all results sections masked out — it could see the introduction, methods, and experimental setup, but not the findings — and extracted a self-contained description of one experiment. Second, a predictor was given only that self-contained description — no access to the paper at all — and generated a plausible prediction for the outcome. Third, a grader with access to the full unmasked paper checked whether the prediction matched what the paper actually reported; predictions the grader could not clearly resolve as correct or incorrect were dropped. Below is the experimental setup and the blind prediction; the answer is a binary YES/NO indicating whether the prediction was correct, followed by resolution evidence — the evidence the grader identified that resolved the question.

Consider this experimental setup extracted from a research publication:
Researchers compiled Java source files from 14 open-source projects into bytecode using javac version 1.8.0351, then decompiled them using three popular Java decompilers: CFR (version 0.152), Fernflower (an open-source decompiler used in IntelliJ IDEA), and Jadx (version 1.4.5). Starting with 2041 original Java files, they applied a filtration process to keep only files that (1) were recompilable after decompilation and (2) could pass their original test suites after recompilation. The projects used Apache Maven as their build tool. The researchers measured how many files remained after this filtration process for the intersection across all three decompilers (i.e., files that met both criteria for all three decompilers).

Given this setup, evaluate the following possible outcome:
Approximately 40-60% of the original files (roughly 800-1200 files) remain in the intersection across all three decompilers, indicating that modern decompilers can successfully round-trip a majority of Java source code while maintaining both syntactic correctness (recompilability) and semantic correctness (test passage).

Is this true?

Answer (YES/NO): YES